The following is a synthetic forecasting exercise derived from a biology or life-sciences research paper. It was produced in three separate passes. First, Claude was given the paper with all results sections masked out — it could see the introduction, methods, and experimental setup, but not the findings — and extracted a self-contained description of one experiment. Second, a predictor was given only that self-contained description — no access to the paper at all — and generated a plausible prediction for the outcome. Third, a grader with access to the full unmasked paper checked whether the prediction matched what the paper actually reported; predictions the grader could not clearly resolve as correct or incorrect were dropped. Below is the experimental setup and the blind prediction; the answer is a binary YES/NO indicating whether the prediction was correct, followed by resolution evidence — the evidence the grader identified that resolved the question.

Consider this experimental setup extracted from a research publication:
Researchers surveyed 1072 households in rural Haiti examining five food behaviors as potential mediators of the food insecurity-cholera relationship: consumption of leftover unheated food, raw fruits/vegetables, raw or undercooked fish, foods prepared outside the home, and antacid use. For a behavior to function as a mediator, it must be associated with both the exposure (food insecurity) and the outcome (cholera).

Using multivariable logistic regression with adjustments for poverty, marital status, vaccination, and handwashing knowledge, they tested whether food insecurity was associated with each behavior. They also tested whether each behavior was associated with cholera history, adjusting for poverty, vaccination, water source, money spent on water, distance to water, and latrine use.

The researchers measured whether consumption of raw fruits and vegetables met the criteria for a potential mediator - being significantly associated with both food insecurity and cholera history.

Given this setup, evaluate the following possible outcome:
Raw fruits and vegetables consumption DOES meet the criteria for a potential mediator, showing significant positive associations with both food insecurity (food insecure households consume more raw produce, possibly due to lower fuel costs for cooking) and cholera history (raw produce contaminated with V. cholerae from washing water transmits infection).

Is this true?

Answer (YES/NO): NO